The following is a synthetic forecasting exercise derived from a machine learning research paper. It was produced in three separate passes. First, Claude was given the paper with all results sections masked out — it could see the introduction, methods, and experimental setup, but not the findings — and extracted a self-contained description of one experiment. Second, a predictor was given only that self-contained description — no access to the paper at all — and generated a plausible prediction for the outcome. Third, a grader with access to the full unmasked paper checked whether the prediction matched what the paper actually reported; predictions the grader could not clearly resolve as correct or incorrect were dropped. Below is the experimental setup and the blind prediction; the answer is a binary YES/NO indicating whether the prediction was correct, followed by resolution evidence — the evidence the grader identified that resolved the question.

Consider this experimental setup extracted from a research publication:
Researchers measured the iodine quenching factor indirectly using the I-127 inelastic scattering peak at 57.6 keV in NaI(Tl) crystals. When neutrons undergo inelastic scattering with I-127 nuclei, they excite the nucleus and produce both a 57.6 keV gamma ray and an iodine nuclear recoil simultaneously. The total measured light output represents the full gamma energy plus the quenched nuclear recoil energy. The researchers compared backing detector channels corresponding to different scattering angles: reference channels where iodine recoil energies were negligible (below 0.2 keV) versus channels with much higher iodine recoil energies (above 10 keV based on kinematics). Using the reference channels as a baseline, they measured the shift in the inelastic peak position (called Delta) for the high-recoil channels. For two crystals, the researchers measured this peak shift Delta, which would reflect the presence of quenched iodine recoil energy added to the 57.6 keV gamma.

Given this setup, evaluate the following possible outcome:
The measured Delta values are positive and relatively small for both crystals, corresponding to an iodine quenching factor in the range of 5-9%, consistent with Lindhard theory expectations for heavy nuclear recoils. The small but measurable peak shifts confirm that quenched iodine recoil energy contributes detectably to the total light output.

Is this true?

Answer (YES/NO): YES